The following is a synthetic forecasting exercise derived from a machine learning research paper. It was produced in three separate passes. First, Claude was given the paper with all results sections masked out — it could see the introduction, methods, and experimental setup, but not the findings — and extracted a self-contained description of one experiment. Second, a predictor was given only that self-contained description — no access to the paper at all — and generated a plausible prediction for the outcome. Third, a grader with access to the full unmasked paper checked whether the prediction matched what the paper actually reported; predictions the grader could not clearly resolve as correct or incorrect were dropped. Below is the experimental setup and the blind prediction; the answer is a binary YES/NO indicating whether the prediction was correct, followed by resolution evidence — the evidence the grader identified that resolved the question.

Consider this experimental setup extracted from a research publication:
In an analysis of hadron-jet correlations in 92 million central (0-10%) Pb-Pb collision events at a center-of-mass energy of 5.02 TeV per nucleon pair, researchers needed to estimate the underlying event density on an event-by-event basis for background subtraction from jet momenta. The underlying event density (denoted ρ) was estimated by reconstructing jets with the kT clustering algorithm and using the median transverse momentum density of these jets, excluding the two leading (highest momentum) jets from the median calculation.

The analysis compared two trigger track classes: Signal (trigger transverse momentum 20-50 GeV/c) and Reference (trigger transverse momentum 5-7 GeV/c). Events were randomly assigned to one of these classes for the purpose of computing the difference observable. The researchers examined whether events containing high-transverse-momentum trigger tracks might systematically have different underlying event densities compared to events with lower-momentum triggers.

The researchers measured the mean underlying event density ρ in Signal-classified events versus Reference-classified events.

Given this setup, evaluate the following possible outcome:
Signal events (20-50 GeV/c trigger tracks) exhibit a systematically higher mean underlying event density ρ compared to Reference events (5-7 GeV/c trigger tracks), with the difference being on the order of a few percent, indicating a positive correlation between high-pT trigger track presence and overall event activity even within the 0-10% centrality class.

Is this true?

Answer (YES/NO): YES